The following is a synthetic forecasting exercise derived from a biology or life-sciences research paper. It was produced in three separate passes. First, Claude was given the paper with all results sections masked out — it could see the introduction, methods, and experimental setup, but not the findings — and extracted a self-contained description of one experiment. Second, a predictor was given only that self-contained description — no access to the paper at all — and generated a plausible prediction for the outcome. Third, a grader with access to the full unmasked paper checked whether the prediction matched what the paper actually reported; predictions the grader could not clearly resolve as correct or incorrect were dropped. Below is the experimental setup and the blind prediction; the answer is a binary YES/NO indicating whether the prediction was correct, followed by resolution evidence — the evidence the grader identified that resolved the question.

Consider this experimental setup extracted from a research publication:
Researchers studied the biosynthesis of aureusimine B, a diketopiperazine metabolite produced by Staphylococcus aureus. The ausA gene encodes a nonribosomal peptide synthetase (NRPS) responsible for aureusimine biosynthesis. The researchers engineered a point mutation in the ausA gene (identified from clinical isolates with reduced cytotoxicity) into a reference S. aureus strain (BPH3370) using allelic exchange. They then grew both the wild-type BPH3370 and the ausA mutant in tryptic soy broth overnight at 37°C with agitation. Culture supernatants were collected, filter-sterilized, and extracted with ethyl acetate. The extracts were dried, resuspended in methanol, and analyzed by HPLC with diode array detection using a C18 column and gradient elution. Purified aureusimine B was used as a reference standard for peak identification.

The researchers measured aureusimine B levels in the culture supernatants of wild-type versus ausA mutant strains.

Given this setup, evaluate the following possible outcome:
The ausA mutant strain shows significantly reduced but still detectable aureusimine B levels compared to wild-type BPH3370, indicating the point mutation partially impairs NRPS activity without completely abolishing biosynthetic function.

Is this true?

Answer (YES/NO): NO